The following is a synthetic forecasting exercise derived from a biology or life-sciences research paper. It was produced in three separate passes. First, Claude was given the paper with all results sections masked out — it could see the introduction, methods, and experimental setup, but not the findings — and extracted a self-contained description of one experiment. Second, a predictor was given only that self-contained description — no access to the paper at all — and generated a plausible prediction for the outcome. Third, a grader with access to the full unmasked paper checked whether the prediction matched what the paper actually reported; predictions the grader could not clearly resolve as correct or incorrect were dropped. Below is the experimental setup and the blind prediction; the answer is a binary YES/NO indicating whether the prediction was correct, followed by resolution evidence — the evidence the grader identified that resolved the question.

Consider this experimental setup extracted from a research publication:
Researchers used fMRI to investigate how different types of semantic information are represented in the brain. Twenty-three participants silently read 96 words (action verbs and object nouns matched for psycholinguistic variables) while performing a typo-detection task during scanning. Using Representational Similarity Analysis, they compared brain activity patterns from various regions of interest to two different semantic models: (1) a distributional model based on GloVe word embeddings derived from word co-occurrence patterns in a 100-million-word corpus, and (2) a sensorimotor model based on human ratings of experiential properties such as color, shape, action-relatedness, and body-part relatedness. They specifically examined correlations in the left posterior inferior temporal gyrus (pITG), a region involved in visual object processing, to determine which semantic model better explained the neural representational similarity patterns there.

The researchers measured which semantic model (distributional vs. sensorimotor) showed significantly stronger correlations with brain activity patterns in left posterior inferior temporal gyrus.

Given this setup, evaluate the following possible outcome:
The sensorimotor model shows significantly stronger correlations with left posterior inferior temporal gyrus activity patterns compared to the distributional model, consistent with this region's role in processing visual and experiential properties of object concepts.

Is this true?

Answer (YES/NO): YES